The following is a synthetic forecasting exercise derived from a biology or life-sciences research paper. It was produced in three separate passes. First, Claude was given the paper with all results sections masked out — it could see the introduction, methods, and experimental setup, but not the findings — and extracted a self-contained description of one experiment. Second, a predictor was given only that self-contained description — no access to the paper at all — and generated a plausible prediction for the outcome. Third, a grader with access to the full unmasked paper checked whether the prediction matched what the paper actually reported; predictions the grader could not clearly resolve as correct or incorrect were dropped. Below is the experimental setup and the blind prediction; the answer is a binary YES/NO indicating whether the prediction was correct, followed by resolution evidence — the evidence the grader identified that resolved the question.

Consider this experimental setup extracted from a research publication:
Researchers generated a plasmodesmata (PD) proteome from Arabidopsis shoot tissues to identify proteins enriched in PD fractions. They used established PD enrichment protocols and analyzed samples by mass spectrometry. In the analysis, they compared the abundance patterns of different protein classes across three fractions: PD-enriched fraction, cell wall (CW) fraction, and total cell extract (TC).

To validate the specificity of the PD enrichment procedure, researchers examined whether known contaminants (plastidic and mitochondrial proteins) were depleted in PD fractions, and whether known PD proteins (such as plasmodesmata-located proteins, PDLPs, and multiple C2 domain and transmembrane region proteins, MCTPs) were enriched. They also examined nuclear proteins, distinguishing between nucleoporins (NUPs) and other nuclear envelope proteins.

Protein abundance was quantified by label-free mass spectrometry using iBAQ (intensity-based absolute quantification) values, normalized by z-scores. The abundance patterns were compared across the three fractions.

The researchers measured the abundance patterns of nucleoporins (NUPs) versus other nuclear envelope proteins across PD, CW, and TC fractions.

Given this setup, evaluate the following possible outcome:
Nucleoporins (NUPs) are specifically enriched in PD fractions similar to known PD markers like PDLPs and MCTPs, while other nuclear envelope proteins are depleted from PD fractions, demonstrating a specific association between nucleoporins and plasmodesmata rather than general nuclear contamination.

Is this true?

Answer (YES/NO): NO